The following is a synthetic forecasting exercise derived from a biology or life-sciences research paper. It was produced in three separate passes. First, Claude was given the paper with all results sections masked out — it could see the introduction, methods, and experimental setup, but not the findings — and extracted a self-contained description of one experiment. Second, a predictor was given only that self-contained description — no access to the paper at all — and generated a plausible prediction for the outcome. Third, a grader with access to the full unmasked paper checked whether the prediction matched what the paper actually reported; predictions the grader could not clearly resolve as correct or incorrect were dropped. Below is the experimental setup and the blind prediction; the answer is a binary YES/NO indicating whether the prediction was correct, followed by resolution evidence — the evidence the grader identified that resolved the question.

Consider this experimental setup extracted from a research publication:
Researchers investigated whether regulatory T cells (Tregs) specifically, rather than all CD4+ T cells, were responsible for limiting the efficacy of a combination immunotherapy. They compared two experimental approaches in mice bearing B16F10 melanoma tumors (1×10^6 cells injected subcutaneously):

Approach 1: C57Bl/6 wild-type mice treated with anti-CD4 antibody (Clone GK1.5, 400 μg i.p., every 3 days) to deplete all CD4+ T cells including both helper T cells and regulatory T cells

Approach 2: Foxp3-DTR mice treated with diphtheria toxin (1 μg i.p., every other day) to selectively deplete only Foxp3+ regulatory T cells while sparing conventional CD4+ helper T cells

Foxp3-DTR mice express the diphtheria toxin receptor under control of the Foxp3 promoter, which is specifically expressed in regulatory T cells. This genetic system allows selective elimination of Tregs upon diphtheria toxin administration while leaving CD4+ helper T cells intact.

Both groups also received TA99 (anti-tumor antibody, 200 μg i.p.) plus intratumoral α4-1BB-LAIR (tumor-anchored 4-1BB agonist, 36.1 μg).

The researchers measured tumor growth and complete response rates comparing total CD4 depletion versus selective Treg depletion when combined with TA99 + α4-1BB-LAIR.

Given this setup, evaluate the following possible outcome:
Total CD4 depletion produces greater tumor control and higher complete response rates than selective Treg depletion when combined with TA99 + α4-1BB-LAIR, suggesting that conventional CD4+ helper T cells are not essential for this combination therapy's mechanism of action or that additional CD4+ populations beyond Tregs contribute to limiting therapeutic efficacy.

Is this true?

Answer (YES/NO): NO